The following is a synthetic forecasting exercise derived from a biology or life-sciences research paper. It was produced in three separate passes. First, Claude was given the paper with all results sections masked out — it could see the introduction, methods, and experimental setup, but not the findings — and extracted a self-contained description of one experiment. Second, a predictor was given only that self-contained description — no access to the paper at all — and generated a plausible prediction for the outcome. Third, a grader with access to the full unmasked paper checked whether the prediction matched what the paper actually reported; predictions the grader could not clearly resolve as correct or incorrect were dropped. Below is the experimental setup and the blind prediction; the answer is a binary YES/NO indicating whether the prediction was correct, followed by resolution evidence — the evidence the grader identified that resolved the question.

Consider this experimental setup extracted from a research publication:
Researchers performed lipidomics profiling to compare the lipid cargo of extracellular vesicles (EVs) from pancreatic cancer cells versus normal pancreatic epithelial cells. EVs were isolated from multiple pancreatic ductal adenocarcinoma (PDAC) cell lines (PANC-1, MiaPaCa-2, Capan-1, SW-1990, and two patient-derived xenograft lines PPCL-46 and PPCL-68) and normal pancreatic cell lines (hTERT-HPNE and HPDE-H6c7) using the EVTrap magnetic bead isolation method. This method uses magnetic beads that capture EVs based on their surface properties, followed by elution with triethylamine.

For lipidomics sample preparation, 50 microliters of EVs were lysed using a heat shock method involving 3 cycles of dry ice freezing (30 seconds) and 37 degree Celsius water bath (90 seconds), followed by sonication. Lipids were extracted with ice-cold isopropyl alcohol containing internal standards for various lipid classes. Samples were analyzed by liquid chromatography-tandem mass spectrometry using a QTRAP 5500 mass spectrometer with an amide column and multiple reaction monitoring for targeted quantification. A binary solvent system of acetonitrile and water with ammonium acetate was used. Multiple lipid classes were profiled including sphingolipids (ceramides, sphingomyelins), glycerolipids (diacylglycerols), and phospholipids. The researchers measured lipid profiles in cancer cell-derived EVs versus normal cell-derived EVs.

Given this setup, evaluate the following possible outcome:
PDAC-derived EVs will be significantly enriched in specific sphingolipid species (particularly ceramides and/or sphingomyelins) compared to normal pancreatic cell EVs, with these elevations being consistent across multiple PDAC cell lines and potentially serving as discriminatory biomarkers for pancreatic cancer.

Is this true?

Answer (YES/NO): YES